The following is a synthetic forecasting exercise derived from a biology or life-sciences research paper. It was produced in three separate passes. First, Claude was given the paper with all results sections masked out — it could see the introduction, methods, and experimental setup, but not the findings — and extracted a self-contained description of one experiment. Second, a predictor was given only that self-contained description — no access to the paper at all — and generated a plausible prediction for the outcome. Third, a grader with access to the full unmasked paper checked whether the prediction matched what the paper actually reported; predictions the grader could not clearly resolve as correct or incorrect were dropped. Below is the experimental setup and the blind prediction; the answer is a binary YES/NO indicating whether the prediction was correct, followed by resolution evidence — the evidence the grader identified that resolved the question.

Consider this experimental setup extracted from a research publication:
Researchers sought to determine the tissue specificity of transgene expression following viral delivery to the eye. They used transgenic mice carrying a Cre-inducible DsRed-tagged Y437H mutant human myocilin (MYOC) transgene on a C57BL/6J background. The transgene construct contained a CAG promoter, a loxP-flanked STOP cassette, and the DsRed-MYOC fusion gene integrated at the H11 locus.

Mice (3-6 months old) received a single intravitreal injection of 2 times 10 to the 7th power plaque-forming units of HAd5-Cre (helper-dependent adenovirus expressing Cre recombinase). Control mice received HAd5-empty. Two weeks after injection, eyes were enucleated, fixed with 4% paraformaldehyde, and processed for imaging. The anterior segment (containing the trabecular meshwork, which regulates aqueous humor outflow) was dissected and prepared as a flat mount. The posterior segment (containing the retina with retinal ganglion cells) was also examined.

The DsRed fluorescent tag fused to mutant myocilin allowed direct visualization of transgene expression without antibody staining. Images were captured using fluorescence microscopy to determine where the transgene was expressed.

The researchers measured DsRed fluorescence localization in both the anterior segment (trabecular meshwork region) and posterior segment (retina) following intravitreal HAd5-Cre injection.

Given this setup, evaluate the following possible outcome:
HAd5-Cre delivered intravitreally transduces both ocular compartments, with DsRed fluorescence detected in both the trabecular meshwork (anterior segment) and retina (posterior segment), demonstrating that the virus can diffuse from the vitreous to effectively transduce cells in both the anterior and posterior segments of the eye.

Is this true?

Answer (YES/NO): NO